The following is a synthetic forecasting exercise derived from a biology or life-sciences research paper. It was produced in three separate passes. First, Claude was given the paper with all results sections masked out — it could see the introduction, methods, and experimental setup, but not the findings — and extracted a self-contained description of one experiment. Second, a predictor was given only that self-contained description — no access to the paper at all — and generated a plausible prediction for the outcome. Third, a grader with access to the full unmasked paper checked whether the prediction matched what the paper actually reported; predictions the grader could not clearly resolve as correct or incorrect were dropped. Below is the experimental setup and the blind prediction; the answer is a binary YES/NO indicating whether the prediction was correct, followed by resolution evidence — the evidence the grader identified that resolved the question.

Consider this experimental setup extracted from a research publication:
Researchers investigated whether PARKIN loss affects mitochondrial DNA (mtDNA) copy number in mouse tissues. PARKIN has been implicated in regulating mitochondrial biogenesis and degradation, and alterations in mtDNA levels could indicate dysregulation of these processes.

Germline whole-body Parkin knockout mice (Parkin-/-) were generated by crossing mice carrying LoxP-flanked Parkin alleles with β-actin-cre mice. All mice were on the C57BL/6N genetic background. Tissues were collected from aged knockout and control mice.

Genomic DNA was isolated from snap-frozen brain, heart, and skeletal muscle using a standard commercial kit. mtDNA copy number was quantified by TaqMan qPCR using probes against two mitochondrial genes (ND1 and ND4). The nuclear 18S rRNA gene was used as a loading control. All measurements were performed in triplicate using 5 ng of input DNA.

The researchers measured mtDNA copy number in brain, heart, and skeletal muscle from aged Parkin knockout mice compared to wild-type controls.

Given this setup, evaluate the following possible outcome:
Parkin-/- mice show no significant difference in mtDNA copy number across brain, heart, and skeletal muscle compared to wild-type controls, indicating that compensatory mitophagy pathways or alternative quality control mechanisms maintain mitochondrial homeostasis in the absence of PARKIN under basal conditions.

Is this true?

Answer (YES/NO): YES